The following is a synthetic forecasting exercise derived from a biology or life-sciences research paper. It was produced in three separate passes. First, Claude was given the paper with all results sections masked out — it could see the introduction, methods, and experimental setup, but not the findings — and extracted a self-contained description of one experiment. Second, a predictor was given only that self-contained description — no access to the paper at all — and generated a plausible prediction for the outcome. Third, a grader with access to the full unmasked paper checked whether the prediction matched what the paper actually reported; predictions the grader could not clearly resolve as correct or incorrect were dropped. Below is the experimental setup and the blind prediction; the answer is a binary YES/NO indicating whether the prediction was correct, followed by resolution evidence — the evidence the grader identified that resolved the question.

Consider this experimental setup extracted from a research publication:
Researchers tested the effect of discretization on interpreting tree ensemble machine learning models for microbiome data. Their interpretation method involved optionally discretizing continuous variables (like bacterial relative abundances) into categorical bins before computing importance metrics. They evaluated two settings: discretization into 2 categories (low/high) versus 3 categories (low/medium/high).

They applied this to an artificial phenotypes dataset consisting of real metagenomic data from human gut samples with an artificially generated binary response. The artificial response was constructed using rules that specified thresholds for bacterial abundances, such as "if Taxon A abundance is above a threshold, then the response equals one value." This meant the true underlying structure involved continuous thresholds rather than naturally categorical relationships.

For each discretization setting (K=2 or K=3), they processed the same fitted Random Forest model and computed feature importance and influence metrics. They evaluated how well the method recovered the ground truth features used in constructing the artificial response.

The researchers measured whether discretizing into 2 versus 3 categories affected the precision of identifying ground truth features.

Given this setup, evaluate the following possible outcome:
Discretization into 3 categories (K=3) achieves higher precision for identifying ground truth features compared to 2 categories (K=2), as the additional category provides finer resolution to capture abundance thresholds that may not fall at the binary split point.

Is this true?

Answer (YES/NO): NO